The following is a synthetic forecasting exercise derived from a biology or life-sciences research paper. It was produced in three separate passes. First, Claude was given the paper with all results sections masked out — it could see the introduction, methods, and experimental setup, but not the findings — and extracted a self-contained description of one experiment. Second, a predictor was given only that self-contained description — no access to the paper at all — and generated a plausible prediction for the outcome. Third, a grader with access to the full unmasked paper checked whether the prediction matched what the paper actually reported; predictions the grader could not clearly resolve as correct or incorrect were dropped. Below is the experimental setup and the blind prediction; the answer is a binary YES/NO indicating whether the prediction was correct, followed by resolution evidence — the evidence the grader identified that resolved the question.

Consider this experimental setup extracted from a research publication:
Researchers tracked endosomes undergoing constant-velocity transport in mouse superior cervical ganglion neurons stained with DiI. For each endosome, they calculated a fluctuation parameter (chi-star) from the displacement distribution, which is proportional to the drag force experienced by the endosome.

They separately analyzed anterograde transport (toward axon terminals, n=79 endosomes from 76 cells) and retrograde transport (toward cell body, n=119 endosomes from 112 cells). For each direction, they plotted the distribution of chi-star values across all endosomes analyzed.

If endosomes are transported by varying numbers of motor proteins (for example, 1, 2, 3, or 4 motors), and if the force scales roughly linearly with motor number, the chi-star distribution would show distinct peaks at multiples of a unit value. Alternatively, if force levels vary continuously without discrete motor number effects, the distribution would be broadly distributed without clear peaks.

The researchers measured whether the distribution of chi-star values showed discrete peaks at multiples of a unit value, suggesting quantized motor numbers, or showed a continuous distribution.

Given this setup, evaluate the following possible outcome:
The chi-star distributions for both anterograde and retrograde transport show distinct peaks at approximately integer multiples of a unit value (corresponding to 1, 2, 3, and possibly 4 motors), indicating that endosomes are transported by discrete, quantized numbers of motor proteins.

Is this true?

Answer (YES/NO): YES